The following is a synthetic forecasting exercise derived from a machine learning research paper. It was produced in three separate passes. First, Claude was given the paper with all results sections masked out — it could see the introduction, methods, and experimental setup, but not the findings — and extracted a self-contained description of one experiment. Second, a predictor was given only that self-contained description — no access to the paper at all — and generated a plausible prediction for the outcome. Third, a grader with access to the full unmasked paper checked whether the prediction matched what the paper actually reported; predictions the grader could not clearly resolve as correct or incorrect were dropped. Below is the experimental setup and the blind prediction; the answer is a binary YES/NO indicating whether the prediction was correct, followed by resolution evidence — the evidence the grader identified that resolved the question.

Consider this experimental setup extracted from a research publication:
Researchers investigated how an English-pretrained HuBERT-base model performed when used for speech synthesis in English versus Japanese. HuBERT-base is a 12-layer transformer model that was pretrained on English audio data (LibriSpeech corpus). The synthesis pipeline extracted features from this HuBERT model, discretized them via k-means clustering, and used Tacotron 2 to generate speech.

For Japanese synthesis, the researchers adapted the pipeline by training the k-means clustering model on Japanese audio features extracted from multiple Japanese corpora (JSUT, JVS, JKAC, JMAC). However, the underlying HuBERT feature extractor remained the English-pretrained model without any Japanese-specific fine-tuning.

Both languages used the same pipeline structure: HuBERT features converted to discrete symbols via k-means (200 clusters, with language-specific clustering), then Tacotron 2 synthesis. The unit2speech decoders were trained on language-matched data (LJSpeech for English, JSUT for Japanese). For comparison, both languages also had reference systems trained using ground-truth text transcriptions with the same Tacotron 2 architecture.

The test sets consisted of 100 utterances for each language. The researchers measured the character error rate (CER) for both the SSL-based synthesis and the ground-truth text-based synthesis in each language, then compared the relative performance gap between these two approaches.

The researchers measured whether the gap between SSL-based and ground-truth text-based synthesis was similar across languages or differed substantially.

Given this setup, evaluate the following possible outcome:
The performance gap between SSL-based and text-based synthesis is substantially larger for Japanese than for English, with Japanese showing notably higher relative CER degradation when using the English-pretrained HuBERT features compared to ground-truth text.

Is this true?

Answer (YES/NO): NO